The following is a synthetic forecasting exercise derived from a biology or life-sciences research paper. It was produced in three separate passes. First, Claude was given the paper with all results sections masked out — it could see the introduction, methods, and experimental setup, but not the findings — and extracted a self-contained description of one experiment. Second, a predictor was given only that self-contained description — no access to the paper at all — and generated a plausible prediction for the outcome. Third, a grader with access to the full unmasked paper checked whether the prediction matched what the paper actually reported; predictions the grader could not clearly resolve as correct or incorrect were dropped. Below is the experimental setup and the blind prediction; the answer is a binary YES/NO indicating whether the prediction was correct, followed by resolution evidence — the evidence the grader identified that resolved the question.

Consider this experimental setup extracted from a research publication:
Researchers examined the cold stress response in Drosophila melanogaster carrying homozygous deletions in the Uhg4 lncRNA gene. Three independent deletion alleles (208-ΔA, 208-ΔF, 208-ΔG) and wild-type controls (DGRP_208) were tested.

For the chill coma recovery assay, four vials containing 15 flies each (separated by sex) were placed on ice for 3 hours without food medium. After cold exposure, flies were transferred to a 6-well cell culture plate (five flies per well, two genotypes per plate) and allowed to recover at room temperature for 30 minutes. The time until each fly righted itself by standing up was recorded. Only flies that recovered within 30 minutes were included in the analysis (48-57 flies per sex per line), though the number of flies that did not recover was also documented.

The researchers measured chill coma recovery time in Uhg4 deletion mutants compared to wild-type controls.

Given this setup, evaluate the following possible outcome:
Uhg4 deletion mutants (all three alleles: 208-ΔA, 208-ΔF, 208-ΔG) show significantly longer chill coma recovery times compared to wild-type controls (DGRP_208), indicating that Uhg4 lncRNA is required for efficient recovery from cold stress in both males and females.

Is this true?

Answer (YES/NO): NO